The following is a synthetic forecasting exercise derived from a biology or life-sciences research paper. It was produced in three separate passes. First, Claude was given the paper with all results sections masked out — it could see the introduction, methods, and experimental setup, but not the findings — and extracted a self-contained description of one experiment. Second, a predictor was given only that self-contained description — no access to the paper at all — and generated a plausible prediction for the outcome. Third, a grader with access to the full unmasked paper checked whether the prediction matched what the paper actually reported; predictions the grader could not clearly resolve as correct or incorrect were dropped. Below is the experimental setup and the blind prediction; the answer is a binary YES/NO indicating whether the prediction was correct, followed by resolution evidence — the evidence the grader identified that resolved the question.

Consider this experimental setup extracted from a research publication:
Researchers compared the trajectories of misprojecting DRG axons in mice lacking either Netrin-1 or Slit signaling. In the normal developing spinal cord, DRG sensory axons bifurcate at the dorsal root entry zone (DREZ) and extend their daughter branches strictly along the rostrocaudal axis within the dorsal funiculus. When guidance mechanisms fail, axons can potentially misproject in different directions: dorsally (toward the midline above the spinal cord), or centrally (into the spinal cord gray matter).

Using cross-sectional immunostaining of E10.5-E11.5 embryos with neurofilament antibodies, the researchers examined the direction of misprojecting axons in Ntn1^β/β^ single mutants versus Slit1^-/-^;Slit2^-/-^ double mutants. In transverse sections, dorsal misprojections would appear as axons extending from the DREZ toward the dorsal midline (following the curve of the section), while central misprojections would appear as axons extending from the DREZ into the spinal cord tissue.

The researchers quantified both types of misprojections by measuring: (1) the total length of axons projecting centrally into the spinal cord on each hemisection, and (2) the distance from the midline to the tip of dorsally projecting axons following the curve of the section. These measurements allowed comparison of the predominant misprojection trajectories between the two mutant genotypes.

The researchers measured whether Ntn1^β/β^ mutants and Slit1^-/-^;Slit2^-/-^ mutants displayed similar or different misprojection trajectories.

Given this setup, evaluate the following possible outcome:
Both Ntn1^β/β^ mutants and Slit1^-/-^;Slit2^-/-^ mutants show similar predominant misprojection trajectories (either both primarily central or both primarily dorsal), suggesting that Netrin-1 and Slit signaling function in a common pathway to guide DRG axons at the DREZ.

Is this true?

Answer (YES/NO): NO